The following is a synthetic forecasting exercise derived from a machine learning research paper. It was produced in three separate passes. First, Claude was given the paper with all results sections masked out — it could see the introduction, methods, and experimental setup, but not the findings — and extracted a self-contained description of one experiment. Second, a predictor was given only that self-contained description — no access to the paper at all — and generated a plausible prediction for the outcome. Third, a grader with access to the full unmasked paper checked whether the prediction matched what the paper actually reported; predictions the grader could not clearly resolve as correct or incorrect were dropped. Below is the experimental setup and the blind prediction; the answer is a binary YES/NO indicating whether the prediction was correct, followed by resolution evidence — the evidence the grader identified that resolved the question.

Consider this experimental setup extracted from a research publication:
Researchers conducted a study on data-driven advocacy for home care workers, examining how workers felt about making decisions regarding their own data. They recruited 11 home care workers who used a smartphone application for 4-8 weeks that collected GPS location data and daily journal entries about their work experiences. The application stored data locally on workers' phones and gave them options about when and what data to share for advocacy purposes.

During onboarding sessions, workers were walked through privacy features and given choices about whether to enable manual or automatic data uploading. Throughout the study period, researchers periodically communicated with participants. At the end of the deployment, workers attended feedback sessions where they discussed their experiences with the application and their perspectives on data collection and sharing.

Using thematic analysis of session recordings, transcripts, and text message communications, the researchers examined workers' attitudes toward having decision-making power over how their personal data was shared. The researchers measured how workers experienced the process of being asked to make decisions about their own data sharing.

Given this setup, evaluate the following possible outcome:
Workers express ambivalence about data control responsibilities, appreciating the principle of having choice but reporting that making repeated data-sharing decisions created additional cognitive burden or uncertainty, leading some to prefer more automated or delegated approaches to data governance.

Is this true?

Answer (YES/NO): NO